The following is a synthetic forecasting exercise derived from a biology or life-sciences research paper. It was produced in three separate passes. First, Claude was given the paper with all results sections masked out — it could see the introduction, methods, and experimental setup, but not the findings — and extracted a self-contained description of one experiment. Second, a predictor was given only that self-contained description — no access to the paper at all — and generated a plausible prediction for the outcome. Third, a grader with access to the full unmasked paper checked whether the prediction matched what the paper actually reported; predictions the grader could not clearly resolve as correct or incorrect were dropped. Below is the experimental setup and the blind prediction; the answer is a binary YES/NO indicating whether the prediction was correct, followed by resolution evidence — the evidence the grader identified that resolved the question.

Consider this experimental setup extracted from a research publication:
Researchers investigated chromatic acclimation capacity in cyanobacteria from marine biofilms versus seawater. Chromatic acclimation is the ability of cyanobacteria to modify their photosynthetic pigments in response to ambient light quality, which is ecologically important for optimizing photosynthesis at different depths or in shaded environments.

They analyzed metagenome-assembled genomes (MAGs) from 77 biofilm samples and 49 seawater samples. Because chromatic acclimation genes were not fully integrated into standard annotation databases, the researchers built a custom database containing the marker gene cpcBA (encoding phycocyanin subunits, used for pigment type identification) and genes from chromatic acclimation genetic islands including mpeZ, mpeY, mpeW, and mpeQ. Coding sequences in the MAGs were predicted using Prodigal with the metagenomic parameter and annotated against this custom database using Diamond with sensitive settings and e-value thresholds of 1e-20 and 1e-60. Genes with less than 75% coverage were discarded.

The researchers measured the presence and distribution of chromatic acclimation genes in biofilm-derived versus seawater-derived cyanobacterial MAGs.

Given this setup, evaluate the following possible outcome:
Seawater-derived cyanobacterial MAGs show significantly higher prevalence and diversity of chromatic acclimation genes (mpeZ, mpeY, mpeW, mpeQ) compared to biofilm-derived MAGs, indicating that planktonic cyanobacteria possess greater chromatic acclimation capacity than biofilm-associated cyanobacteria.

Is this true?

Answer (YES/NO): YES